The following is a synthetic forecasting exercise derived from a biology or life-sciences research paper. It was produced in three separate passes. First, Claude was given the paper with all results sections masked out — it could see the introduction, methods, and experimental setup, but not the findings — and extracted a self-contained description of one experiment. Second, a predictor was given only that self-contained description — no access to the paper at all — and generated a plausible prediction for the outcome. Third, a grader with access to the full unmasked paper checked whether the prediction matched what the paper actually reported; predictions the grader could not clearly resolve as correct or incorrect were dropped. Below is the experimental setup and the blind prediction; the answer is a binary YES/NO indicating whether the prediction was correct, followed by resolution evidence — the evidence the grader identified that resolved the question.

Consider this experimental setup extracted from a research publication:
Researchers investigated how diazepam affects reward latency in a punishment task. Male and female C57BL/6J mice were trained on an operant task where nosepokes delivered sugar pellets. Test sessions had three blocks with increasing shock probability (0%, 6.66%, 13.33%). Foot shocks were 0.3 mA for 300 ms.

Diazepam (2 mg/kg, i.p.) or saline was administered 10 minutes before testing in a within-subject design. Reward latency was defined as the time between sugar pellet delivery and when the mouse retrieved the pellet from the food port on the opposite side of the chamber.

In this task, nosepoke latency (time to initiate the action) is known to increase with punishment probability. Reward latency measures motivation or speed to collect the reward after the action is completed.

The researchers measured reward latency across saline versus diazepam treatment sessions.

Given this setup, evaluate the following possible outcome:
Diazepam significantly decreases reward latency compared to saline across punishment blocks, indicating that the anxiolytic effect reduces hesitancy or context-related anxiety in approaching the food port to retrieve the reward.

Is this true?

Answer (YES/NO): YES